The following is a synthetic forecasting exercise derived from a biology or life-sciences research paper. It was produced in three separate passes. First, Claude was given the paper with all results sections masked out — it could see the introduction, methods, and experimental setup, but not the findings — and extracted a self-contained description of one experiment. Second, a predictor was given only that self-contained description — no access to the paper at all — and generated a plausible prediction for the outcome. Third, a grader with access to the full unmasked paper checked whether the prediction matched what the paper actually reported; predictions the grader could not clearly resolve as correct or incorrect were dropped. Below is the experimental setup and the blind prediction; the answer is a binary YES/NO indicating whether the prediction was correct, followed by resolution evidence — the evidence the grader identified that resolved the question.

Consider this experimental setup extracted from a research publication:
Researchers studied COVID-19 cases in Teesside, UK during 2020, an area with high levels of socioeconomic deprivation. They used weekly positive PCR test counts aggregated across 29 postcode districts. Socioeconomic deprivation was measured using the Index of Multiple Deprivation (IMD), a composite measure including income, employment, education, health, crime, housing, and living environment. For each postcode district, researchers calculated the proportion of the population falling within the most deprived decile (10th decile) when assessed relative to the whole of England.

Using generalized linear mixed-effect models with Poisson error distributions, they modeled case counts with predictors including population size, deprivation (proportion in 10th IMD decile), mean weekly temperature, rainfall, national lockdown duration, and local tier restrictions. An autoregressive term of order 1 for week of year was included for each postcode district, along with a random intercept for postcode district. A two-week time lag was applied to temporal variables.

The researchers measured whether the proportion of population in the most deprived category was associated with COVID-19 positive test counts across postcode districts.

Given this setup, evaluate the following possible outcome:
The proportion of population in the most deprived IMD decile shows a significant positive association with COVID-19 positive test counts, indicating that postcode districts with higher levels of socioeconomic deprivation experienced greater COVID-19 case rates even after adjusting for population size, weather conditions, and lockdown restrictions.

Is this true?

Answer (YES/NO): YES